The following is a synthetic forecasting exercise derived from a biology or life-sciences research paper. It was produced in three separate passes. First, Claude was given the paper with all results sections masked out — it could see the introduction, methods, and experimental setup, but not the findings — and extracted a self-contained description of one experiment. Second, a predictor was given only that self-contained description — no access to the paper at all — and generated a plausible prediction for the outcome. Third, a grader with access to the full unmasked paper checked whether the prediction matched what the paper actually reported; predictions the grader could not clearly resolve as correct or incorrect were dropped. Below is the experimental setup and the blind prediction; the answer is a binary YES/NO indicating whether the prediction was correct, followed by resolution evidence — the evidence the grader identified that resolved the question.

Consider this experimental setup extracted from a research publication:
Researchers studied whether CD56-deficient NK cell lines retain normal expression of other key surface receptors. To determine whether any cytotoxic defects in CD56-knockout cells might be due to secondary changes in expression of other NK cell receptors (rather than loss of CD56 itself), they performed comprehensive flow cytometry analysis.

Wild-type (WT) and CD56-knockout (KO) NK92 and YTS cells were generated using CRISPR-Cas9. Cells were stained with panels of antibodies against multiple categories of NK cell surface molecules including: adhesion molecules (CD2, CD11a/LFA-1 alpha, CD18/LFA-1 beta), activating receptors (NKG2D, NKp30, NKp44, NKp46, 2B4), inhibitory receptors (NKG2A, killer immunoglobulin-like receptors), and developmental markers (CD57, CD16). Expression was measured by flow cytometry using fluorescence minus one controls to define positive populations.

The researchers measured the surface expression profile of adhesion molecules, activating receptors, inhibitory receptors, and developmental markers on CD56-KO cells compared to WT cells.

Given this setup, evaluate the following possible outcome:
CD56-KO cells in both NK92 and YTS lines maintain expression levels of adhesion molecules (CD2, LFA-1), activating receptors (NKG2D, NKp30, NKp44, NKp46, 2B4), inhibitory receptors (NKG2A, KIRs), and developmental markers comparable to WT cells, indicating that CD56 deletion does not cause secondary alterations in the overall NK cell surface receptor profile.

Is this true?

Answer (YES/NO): YES